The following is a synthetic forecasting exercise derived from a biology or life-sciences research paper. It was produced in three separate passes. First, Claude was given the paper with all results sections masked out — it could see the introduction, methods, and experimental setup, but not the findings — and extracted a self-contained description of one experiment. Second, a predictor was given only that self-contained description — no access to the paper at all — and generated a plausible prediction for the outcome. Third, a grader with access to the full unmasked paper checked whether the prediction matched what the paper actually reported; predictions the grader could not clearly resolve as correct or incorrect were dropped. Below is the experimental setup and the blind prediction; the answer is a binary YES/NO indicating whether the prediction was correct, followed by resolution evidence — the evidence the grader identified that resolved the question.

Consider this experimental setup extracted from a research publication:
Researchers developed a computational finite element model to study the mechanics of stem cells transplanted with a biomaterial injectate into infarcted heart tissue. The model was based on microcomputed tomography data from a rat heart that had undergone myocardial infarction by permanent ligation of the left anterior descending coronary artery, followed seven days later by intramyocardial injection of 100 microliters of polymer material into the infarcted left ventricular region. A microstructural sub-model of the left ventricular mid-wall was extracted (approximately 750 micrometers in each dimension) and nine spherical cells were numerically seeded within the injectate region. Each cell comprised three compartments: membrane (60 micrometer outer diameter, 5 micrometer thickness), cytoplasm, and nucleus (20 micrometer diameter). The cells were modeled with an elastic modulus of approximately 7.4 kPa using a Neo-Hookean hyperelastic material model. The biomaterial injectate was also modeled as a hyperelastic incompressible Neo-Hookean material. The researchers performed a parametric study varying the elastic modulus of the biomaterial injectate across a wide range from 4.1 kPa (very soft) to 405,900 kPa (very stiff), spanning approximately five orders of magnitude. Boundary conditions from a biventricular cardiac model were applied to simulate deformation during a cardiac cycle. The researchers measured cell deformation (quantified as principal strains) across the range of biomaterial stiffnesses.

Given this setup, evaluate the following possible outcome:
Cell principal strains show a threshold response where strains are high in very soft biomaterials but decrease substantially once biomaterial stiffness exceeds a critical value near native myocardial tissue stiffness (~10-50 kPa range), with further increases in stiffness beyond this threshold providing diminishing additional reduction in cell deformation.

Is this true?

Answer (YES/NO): NO